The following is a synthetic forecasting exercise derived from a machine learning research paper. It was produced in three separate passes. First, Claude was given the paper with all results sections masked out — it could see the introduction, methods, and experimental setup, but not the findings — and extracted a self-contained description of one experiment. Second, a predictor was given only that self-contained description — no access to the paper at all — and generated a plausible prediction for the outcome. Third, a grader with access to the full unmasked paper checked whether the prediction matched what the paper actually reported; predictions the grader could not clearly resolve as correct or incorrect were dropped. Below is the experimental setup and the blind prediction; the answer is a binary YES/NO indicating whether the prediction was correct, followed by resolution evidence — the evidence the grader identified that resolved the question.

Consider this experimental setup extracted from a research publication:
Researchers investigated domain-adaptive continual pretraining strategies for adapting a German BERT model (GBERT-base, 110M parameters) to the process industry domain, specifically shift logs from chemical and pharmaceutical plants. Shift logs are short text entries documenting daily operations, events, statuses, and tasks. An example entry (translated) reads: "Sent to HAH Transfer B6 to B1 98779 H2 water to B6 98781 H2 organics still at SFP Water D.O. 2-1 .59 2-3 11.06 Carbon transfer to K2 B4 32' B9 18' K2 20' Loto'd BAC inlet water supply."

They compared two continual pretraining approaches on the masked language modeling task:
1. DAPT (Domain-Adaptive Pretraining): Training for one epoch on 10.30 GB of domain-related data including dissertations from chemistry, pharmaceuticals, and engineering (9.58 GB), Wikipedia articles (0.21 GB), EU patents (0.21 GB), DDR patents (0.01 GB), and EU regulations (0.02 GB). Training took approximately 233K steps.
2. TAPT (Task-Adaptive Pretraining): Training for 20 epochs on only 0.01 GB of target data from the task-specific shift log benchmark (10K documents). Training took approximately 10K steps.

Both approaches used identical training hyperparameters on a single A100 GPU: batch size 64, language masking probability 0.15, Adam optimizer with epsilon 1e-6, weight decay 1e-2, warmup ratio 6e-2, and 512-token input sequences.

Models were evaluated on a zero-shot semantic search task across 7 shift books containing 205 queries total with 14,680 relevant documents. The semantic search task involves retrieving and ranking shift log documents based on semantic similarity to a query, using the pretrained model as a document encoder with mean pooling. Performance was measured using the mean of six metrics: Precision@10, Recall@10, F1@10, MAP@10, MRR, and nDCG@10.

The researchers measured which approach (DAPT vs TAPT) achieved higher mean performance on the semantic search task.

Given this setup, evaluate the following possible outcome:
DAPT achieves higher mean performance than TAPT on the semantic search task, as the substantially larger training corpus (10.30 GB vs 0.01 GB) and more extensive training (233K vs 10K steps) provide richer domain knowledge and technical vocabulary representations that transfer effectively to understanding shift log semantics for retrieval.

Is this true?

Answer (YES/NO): NO